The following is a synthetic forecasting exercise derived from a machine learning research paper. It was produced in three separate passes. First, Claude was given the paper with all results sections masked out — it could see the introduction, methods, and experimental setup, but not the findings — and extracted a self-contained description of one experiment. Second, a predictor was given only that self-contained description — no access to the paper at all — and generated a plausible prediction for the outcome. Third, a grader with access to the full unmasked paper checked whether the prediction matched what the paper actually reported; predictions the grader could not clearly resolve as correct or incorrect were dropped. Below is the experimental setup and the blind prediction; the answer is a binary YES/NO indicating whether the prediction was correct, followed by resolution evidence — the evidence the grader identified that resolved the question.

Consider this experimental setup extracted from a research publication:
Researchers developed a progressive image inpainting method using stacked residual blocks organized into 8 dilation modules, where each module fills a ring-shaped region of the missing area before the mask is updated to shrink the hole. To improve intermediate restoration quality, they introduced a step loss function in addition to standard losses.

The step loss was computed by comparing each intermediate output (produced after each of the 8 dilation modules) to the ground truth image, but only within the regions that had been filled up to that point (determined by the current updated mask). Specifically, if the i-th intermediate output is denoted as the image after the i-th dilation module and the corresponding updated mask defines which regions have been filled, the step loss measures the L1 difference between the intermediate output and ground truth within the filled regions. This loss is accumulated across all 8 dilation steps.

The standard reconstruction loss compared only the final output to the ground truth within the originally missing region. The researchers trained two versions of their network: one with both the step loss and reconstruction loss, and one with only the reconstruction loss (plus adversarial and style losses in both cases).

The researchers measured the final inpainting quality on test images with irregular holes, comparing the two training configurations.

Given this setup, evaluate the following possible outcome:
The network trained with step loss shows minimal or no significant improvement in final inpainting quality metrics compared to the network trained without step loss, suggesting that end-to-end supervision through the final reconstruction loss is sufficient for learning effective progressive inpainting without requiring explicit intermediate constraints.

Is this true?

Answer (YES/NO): NO